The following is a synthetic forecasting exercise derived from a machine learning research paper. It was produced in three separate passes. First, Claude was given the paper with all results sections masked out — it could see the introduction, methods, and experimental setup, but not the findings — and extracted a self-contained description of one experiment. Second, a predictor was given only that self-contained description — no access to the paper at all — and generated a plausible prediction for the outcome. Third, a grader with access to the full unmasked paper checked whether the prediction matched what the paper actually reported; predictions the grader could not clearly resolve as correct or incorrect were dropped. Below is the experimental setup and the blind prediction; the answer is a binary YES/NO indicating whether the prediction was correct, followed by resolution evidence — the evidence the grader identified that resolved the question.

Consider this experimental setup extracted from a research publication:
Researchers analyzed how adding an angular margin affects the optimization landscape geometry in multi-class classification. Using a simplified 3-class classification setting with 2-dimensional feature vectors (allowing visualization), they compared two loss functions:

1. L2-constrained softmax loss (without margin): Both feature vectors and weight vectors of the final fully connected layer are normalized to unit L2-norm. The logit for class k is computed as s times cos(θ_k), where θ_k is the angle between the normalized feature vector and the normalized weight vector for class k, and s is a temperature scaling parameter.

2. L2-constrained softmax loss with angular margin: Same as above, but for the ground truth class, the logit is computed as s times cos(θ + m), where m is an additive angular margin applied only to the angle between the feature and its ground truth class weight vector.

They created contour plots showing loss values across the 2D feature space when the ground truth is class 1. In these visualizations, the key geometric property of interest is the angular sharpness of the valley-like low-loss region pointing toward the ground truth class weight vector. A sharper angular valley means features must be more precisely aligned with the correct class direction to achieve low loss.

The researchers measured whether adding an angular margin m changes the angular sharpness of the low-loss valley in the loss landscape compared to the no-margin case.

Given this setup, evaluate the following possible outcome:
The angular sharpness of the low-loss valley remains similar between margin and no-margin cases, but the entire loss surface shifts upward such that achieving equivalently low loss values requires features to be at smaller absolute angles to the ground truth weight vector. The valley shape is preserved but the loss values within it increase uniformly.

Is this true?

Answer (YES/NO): NO